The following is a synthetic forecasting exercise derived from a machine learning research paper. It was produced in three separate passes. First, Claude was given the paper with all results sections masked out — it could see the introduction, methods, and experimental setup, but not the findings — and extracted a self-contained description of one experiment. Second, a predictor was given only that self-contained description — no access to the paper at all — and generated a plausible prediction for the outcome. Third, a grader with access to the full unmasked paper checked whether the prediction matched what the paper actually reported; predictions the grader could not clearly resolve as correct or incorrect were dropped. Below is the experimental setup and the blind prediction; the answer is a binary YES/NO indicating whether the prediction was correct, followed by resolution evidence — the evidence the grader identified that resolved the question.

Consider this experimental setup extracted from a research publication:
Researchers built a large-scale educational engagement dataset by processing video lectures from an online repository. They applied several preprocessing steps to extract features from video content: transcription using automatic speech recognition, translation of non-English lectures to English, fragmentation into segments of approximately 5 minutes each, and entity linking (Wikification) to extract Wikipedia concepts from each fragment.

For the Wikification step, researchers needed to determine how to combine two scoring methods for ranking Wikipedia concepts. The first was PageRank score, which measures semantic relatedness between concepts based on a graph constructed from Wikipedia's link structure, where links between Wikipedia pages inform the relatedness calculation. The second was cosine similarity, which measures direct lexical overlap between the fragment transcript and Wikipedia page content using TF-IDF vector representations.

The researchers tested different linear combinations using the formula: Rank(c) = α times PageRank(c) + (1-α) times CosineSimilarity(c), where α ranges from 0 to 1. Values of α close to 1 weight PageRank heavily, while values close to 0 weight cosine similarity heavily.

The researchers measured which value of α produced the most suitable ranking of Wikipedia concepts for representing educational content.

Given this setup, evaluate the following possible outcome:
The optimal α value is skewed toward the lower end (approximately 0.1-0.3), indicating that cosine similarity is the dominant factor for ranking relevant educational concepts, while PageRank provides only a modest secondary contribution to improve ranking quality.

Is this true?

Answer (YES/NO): NO